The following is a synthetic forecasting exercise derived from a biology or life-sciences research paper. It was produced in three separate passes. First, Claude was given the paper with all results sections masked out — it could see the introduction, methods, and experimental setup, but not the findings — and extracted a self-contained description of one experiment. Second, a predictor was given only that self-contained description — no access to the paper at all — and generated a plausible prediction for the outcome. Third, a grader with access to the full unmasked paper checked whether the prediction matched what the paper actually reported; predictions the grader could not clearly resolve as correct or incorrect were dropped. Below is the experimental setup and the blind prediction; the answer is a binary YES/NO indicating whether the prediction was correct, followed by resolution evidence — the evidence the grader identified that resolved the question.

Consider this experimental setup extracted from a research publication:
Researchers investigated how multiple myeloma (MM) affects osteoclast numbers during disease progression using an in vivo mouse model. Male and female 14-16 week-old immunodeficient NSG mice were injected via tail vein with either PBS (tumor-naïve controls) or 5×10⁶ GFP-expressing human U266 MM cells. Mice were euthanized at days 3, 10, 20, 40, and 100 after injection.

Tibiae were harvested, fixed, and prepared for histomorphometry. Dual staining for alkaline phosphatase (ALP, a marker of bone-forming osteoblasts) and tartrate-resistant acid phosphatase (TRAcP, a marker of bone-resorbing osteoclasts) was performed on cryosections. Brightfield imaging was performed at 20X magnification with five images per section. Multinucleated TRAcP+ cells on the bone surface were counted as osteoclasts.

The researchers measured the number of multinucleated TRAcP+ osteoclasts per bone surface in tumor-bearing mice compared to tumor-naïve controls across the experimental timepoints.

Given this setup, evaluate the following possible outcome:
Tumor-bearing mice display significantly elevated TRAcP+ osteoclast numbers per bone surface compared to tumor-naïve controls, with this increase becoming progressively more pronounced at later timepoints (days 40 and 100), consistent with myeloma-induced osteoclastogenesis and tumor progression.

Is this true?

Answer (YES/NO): YES